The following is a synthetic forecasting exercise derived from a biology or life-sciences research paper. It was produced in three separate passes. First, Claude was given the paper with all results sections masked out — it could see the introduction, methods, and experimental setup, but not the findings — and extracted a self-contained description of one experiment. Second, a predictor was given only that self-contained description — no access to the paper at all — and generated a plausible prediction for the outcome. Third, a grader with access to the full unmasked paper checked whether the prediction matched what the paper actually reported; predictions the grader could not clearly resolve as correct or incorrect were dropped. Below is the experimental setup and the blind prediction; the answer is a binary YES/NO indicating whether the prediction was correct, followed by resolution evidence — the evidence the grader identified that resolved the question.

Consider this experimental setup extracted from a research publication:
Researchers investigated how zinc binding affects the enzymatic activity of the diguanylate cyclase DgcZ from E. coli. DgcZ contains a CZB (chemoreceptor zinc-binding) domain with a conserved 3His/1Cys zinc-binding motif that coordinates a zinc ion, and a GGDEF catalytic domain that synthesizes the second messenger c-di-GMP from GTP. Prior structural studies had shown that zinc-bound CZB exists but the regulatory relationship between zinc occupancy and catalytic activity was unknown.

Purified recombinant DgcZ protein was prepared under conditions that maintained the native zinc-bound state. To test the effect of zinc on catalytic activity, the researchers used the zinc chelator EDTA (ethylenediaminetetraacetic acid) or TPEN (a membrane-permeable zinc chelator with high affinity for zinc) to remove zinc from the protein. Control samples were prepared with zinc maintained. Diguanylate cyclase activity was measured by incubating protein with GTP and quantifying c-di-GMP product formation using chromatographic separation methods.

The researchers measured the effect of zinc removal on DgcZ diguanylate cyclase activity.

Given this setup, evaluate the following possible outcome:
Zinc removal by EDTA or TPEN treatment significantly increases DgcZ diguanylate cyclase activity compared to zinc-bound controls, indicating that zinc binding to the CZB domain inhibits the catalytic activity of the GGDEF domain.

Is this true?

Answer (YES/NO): YES